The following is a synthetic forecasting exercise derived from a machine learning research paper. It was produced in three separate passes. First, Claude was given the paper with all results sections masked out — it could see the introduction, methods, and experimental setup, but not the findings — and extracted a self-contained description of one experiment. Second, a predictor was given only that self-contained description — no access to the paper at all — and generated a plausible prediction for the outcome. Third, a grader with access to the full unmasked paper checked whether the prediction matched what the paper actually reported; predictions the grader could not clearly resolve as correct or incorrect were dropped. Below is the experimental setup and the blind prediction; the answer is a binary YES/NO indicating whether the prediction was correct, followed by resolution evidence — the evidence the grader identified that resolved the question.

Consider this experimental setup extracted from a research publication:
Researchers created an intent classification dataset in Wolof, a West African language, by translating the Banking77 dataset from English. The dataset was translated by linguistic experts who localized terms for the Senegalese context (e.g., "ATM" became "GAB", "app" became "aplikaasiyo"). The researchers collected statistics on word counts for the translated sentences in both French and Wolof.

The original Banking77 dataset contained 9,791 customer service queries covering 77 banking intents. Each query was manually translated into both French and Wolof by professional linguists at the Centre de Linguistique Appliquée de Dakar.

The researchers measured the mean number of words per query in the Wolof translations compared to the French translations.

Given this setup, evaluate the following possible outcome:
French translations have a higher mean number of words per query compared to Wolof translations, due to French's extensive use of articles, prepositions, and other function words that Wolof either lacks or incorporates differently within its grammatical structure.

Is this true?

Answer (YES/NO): YES